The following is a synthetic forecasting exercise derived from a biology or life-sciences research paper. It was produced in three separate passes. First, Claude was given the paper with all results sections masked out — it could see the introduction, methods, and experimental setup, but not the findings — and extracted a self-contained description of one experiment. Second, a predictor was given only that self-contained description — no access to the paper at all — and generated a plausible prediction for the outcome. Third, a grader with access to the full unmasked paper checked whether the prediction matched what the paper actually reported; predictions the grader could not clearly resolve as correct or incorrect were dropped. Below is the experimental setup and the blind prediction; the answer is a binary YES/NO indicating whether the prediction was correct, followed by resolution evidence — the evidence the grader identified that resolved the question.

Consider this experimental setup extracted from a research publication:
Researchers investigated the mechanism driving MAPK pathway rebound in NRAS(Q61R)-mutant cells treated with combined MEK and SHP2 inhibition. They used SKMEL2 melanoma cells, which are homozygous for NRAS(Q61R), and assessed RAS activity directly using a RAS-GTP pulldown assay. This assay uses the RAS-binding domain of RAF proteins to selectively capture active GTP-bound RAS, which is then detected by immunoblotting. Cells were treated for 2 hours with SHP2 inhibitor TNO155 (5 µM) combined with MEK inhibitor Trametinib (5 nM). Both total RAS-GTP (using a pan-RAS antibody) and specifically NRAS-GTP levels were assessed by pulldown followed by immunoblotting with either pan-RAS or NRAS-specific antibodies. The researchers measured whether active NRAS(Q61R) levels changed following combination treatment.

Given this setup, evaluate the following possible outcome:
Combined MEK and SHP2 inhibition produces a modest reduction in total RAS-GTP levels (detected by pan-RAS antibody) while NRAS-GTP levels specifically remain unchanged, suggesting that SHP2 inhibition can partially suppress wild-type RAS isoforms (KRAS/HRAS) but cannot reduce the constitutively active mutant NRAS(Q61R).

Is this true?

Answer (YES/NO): NO